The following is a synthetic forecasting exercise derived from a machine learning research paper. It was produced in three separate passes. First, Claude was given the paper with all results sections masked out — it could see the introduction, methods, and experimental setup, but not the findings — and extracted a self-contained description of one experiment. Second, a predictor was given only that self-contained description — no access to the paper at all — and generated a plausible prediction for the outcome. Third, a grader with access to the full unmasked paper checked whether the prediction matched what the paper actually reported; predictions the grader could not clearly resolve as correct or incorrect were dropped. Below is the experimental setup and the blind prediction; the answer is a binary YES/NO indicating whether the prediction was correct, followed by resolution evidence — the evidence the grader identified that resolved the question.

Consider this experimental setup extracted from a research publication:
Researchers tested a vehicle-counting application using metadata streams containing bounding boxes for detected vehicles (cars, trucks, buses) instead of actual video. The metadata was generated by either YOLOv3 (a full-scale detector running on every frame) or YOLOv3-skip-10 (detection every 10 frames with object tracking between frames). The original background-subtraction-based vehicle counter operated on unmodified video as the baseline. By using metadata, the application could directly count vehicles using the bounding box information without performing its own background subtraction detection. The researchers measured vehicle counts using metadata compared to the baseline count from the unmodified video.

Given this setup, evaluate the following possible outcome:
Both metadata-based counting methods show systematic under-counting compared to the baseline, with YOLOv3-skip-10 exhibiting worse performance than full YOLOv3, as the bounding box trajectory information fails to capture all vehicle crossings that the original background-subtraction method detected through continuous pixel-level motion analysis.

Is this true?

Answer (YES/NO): NO